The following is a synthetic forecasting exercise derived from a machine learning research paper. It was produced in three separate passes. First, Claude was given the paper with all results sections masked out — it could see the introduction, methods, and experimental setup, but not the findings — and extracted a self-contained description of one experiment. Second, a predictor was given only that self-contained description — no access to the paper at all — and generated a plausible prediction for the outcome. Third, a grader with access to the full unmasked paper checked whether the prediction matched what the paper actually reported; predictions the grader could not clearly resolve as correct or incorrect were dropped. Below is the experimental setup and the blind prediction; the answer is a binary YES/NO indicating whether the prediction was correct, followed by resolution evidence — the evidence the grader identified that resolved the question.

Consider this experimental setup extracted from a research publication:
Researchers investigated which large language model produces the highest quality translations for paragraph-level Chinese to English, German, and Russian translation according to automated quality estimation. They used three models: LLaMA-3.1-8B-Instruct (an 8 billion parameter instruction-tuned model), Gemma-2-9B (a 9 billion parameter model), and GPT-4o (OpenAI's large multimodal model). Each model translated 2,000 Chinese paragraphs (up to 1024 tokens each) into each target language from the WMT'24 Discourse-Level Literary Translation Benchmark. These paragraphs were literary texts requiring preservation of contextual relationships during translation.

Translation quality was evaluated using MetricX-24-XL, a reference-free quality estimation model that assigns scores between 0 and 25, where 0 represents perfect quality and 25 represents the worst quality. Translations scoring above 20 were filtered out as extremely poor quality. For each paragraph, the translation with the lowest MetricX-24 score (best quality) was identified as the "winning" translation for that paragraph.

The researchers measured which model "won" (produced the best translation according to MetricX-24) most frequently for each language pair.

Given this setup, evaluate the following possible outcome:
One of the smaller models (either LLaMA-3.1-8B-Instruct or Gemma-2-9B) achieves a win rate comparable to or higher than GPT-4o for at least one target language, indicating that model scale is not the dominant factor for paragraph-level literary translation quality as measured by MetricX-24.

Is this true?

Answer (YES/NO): NO